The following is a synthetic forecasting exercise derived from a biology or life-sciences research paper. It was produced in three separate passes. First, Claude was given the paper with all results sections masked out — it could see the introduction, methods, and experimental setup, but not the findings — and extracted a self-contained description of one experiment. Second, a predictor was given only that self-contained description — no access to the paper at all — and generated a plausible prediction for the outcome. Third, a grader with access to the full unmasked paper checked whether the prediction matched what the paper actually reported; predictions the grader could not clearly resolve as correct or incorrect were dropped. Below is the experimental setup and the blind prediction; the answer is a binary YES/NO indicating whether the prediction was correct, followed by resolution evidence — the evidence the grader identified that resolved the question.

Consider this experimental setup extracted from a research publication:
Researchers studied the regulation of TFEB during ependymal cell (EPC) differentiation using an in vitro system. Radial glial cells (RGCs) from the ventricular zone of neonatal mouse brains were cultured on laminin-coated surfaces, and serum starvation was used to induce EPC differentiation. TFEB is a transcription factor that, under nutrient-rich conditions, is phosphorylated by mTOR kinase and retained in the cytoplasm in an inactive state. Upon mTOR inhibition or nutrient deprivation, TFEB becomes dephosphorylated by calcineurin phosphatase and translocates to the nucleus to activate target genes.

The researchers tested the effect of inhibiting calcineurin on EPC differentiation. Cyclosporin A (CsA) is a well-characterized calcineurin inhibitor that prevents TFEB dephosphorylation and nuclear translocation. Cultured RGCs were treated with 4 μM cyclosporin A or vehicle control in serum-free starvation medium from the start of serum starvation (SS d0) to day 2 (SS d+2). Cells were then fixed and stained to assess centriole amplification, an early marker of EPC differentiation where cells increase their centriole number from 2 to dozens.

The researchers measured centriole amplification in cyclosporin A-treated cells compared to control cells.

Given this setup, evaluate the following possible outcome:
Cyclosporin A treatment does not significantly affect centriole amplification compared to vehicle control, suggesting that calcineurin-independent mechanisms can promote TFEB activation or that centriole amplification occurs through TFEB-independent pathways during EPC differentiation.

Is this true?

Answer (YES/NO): NO